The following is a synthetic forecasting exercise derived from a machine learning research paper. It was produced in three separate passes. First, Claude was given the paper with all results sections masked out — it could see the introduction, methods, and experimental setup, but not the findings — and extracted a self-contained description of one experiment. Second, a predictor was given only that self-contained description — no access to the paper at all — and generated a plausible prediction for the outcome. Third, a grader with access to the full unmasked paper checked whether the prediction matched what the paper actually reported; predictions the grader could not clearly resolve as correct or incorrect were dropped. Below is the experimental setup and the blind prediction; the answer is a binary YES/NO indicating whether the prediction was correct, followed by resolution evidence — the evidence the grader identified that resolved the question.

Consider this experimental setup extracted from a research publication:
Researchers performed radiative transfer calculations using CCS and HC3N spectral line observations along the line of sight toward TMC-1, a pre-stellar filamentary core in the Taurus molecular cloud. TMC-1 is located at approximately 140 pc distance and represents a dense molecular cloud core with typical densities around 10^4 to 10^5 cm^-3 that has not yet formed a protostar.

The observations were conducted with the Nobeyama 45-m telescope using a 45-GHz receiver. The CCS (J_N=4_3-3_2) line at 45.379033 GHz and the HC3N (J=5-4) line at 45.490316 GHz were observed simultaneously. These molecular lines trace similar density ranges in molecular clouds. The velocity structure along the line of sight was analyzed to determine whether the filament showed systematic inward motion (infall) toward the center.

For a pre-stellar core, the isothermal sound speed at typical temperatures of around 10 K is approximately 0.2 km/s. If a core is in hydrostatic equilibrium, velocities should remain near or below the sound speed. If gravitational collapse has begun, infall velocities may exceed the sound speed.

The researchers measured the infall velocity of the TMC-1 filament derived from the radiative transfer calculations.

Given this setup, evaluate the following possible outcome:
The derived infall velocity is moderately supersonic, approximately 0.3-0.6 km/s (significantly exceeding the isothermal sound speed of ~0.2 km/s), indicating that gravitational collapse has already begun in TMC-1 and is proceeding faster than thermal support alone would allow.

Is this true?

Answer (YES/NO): YES